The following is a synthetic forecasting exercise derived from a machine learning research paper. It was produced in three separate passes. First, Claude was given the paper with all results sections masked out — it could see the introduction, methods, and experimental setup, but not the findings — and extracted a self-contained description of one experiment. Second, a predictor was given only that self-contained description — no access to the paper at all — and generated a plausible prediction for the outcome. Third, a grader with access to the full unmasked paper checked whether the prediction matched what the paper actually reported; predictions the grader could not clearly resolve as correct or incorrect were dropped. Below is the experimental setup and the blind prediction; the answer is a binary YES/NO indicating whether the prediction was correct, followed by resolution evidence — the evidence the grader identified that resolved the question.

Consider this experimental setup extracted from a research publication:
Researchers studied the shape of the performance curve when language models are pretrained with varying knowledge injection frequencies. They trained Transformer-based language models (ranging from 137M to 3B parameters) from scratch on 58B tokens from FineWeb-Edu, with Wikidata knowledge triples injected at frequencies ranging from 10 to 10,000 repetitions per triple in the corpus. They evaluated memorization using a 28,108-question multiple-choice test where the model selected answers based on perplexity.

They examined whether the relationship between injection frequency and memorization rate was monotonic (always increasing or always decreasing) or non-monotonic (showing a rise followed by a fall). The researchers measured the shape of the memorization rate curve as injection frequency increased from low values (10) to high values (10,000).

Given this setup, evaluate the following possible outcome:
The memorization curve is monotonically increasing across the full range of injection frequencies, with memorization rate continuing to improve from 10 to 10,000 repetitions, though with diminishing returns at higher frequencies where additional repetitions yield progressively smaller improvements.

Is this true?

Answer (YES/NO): NO